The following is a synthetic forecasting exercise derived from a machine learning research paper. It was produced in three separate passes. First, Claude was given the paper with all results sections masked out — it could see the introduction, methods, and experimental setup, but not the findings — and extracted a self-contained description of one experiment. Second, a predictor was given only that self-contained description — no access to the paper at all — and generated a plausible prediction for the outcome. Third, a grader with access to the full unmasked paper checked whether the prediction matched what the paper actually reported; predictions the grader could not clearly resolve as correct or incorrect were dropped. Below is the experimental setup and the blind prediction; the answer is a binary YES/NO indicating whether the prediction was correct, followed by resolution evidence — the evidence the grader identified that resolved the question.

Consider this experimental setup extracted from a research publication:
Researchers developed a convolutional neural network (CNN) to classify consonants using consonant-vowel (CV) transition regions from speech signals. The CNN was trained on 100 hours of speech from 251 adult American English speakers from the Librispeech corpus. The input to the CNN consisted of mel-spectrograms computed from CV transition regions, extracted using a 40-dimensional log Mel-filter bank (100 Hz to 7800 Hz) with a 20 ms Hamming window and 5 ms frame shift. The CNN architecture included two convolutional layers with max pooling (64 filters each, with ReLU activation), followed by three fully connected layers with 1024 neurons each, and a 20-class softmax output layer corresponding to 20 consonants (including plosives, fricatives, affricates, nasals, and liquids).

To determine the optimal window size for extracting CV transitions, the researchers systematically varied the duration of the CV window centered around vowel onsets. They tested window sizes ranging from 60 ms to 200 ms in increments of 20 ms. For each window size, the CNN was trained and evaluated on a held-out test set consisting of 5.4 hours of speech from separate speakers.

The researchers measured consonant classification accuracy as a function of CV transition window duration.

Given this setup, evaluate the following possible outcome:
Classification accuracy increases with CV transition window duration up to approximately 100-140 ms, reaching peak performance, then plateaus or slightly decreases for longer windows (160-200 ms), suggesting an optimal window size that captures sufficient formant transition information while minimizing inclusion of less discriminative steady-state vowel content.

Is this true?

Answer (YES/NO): NO